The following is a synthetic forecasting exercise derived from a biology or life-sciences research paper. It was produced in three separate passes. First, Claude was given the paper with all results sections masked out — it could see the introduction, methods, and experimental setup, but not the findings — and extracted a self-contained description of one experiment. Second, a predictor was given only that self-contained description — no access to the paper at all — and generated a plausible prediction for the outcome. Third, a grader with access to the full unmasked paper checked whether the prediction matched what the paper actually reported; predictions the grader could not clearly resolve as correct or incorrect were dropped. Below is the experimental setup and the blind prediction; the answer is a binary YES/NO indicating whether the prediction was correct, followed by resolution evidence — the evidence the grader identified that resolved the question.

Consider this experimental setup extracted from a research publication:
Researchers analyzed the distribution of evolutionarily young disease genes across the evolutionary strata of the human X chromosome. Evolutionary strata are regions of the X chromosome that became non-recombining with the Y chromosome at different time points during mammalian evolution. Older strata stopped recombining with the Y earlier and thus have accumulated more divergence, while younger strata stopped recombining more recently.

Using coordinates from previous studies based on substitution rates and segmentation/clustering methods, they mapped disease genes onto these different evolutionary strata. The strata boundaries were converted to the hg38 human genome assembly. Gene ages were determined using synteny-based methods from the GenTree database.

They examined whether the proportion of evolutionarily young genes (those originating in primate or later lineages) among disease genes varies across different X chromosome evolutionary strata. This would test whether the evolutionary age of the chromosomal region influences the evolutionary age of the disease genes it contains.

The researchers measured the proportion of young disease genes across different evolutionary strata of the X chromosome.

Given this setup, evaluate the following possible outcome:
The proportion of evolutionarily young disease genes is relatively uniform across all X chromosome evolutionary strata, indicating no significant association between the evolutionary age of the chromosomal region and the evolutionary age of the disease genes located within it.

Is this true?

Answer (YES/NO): NO